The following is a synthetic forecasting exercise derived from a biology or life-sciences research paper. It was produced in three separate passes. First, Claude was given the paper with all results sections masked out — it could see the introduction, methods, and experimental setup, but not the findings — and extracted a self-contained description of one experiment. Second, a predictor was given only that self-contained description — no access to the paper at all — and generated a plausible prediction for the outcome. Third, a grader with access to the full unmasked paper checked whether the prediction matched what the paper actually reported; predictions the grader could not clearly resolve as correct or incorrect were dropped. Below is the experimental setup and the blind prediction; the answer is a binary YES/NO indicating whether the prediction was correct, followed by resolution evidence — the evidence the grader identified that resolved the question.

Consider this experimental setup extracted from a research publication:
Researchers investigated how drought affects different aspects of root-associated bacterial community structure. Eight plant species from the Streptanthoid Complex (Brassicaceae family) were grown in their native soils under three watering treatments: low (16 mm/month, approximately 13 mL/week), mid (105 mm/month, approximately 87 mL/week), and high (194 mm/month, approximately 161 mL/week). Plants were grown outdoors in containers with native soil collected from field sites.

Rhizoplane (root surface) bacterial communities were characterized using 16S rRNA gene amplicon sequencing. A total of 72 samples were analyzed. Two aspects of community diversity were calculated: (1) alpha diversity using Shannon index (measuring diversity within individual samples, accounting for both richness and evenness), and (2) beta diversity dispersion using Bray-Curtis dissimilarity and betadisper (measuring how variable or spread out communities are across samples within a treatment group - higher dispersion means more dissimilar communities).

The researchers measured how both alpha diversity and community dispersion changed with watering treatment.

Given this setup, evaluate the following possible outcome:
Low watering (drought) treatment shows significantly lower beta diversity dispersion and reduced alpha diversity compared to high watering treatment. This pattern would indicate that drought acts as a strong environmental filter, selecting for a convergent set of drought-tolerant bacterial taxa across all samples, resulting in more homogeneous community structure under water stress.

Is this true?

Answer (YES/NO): YES